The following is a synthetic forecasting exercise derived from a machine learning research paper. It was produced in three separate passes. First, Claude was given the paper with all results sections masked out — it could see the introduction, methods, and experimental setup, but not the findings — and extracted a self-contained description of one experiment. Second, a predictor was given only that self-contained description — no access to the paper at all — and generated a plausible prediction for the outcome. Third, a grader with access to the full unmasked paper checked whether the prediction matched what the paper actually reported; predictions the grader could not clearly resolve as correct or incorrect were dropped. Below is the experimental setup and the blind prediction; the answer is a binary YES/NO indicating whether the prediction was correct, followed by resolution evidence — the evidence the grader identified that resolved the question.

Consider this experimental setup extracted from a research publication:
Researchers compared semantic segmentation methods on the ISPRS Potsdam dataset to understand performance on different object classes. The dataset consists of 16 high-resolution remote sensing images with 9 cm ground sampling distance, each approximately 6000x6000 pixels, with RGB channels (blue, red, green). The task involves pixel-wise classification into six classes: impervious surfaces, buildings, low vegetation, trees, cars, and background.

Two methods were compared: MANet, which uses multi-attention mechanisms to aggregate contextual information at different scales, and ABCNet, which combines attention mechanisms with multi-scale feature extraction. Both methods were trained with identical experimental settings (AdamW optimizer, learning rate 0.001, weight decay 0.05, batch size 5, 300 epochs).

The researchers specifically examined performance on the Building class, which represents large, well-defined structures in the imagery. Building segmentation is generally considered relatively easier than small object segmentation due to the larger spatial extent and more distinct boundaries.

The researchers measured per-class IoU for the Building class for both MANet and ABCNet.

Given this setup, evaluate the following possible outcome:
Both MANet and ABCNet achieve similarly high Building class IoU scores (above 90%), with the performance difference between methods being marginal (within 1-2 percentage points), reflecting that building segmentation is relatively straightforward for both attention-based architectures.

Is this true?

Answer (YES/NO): YES